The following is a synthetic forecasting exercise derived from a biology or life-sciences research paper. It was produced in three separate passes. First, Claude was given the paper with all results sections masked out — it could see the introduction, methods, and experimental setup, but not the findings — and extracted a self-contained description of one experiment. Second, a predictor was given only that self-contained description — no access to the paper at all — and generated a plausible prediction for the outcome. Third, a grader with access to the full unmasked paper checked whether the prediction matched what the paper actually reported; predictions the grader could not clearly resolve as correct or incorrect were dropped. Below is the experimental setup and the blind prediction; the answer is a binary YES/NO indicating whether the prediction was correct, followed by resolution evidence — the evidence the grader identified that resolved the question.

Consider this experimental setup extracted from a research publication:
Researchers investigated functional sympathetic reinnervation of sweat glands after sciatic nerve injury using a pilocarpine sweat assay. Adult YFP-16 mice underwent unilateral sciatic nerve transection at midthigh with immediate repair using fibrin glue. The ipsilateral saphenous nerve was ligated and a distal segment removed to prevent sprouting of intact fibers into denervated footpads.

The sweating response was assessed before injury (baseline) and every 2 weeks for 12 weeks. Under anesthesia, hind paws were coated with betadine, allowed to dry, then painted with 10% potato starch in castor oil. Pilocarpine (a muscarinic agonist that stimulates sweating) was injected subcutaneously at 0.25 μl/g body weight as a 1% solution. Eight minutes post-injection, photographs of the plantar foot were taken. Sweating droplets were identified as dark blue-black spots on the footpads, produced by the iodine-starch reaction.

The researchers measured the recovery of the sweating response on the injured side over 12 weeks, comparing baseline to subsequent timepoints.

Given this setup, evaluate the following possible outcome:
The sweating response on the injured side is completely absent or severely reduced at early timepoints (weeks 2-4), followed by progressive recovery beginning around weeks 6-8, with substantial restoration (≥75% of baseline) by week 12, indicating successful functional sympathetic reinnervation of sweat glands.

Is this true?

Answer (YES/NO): NO